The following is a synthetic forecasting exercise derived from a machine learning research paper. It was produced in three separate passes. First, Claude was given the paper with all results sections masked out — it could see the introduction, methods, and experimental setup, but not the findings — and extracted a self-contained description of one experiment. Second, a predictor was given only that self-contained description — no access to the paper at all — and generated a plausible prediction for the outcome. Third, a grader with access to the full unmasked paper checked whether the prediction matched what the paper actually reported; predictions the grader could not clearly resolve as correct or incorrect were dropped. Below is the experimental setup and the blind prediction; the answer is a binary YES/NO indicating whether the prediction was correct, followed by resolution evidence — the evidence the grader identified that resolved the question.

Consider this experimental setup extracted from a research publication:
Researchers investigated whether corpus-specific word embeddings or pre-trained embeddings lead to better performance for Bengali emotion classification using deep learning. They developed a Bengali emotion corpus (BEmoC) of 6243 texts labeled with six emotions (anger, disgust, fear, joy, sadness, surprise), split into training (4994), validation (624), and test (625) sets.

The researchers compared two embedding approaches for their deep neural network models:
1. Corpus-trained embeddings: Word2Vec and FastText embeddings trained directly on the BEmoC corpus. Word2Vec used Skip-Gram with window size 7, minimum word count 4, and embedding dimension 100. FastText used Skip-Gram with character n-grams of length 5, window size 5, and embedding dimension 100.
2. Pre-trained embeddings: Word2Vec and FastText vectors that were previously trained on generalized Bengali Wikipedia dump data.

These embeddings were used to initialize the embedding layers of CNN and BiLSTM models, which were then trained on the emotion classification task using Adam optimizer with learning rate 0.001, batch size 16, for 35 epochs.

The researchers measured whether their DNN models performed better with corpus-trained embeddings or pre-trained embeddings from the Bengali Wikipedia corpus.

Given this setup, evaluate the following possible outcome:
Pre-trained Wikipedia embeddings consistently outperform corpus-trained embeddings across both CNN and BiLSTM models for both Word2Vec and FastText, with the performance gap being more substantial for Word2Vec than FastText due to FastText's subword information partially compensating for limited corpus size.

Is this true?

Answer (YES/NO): NO